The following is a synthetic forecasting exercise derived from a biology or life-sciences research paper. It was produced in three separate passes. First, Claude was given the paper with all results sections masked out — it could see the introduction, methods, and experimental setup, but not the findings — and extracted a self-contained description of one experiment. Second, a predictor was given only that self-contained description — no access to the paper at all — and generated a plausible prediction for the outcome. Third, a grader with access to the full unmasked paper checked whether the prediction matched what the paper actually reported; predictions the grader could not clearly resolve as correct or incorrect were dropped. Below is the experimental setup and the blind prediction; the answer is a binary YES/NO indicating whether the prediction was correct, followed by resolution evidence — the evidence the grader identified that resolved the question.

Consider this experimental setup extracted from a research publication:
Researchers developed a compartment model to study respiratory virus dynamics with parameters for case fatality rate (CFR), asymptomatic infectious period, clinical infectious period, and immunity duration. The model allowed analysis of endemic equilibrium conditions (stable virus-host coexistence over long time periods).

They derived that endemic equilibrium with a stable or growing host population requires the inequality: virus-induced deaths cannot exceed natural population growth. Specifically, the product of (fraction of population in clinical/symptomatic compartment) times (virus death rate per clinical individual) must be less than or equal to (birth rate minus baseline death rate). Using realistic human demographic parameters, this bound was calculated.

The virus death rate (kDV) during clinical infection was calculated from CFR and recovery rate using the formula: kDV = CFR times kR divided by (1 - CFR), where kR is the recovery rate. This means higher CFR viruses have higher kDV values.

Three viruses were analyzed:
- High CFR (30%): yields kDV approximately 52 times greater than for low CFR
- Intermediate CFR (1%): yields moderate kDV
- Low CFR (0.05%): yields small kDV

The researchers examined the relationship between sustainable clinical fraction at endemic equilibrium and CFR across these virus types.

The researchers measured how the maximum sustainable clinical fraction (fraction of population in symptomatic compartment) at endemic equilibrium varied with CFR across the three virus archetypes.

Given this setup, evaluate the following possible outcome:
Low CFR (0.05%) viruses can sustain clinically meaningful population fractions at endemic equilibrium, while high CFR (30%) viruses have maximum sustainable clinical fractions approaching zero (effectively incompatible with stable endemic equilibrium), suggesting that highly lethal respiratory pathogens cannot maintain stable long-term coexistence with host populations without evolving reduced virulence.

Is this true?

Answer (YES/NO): NO